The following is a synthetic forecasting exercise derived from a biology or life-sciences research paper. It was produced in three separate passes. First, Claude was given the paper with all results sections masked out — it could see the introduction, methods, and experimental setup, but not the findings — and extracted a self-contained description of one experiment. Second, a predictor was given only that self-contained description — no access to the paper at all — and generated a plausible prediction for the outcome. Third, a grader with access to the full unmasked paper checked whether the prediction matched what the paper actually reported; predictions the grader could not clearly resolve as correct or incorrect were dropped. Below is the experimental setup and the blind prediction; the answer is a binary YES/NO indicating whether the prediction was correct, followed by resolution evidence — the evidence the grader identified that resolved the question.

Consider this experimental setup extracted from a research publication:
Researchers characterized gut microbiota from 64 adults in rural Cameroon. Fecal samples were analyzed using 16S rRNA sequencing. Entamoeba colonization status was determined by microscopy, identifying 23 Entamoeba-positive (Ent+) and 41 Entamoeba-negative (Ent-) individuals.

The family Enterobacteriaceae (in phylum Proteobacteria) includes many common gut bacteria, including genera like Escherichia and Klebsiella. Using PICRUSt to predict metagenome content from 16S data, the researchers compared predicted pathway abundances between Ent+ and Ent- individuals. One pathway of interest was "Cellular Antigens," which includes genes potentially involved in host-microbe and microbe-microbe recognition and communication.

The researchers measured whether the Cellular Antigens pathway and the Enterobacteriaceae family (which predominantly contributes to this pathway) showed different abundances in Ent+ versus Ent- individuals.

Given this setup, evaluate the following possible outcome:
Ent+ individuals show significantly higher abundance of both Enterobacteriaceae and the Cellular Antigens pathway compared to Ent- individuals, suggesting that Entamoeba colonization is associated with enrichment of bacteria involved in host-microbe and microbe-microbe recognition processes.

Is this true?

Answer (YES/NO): NO